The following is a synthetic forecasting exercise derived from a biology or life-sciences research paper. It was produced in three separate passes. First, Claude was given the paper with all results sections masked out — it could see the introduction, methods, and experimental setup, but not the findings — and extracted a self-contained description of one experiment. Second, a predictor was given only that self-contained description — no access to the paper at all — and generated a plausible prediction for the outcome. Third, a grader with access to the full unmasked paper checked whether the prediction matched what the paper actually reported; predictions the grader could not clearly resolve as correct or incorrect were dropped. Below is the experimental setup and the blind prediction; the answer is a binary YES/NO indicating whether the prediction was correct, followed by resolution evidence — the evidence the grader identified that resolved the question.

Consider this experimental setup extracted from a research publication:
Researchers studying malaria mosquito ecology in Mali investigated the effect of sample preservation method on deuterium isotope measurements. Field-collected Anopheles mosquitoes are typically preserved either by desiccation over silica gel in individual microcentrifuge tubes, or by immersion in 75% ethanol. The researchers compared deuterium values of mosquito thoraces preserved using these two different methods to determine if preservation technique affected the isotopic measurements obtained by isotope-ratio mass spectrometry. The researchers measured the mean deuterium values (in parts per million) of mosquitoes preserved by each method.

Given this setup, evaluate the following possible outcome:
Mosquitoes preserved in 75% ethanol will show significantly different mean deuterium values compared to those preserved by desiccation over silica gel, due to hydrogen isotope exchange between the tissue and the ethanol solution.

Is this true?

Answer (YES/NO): YES